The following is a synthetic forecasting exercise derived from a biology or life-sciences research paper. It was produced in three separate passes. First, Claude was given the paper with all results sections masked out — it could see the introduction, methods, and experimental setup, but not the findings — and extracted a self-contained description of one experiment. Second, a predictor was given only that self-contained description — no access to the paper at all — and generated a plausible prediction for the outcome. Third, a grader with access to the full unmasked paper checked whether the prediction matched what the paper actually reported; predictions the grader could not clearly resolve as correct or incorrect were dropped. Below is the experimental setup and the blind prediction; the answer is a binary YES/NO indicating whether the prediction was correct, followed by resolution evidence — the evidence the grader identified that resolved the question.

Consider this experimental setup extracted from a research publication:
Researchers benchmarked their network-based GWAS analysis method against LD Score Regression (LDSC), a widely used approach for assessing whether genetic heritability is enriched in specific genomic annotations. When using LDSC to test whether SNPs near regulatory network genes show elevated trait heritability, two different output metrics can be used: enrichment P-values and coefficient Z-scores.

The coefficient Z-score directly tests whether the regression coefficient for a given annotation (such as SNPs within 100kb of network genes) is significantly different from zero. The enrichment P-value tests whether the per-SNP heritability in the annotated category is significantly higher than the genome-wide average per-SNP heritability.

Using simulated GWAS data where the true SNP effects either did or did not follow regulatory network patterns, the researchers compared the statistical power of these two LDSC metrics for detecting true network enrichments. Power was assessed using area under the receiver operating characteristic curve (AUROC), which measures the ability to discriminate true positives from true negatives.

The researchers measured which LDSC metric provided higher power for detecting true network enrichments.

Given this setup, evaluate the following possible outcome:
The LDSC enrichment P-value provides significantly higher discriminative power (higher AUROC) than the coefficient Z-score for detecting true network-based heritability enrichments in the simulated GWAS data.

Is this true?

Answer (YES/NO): YES